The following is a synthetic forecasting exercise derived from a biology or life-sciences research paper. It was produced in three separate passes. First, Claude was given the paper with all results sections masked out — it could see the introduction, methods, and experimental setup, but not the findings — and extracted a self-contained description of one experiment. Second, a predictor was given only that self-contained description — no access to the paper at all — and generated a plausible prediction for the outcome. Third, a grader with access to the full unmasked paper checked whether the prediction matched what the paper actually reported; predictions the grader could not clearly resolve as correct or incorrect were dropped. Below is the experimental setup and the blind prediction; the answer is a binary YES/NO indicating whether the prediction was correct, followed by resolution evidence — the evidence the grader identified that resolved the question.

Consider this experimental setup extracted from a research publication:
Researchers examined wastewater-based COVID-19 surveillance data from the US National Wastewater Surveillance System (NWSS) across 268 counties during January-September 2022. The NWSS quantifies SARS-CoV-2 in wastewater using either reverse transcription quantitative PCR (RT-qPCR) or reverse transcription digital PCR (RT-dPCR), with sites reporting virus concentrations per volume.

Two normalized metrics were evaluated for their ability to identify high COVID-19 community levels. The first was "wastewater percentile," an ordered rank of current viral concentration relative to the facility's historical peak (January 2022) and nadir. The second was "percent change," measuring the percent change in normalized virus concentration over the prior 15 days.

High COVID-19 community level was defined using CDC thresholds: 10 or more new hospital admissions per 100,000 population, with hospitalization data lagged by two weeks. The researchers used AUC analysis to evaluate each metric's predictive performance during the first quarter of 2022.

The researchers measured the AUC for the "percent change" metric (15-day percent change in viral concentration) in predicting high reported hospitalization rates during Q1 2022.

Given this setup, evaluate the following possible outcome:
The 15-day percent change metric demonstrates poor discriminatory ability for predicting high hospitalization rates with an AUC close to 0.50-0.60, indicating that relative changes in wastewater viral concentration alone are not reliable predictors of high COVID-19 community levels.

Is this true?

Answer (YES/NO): YES